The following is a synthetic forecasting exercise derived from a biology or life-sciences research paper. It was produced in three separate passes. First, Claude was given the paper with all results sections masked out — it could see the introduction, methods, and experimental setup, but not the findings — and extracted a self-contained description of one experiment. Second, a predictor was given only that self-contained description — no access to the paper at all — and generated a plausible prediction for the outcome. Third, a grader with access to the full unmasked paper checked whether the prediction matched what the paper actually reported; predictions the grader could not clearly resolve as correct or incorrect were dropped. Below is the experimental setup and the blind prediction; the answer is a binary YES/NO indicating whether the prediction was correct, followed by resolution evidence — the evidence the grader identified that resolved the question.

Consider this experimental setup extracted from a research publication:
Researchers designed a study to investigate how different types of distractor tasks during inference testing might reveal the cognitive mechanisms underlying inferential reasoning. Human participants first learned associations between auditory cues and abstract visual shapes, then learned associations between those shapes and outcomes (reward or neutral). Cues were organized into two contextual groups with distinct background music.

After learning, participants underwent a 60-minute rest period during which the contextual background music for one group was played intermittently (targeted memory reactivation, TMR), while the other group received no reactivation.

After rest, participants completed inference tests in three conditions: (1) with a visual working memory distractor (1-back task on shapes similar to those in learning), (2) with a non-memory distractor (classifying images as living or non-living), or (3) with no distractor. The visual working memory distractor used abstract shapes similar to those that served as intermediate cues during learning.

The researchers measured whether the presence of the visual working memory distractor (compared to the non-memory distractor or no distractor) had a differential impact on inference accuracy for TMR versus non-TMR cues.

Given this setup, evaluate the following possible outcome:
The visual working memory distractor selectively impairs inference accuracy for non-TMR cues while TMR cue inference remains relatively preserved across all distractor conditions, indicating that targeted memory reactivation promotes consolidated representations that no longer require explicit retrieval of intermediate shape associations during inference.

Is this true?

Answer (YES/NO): NO